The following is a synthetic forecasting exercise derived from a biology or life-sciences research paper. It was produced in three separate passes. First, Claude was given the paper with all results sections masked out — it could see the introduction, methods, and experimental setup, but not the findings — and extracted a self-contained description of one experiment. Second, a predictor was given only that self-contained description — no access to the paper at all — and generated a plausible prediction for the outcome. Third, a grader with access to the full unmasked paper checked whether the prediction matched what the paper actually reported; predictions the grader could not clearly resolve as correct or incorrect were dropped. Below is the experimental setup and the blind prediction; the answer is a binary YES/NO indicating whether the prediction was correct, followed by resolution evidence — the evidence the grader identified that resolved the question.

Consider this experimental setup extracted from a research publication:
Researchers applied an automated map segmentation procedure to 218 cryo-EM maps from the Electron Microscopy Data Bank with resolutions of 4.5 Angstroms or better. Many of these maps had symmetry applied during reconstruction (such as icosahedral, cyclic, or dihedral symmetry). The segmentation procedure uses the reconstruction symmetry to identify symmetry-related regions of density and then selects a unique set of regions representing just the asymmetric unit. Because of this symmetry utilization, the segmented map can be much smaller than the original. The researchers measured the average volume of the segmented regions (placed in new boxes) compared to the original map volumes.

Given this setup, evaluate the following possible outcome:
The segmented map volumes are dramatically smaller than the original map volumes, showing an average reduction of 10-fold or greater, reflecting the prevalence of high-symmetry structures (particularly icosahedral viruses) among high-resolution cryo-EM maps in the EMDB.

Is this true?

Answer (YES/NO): YES